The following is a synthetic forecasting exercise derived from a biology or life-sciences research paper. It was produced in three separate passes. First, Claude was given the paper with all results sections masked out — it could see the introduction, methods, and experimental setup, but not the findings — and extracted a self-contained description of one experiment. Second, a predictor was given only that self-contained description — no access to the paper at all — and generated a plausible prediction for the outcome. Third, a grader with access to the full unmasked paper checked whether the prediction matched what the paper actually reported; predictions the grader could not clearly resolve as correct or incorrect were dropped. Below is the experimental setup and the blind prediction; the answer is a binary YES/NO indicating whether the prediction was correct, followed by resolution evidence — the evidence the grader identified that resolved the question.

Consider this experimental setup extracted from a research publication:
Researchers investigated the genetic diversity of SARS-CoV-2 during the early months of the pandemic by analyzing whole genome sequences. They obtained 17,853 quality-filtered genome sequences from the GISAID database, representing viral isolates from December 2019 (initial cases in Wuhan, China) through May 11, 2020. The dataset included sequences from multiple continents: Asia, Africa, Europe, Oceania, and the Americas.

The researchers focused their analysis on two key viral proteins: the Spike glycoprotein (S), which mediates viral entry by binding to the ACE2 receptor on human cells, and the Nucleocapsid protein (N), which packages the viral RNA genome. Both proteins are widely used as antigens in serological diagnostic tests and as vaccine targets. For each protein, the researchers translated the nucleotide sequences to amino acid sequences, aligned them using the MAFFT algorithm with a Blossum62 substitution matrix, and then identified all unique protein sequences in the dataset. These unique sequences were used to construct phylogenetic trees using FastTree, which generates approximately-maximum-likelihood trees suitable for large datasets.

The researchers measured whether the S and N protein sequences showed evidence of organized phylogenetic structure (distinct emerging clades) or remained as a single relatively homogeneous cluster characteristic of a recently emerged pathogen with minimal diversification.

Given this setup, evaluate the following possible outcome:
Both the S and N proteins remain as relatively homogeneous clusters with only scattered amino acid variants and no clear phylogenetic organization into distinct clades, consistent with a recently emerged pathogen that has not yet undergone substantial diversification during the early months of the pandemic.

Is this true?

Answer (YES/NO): NO